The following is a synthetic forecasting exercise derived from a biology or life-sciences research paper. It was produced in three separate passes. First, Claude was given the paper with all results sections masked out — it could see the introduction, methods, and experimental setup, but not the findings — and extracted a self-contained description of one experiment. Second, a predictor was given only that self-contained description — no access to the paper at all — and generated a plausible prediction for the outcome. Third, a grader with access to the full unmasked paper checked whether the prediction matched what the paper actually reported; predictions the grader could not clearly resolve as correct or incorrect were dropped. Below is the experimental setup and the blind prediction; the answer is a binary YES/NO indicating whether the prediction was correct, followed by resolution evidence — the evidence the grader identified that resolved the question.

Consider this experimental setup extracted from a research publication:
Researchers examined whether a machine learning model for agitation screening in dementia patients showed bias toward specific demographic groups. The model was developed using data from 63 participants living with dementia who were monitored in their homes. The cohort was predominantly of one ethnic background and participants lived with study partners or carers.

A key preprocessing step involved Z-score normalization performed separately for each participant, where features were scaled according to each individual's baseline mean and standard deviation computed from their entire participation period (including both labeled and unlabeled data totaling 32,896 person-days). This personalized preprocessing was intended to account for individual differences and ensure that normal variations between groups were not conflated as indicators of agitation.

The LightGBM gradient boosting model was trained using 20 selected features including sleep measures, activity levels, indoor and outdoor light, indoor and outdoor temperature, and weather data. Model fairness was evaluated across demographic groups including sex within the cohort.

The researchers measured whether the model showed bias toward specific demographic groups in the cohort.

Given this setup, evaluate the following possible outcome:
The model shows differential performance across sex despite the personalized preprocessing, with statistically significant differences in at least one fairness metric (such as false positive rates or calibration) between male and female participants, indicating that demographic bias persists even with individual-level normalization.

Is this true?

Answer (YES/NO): NO